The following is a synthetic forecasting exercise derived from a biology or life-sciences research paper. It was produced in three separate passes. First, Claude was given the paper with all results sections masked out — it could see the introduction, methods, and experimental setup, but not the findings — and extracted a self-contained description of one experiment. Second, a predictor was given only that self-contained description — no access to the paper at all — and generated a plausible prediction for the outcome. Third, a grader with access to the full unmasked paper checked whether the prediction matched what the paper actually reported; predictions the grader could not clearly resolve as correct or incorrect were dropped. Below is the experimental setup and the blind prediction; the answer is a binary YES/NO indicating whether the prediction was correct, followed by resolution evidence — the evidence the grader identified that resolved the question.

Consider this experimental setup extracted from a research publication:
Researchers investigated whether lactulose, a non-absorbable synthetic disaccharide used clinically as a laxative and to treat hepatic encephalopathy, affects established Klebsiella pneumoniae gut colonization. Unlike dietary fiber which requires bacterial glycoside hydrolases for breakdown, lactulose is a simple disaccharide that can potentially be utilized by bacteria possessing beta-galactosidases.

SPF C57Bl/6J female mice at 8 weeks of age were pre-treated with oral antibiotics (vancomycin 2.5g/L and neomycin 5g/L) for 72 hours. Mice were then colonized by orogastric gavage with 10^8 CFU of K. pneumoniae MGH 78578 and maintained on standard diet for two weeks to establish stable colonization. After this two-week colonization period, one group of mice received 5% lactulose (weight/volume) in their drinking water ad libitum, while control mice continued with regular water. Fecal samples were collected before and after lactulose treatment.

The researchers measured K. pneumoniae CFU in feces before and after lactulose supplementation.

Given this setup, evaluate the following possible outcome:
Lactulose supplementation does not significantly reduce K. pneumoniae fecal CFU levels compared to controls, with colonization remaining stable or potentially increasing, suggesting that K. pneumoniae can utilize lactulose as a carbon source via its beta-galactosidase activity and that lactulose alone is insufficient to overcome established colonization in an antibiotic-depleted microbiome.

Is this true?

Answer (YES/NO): YES